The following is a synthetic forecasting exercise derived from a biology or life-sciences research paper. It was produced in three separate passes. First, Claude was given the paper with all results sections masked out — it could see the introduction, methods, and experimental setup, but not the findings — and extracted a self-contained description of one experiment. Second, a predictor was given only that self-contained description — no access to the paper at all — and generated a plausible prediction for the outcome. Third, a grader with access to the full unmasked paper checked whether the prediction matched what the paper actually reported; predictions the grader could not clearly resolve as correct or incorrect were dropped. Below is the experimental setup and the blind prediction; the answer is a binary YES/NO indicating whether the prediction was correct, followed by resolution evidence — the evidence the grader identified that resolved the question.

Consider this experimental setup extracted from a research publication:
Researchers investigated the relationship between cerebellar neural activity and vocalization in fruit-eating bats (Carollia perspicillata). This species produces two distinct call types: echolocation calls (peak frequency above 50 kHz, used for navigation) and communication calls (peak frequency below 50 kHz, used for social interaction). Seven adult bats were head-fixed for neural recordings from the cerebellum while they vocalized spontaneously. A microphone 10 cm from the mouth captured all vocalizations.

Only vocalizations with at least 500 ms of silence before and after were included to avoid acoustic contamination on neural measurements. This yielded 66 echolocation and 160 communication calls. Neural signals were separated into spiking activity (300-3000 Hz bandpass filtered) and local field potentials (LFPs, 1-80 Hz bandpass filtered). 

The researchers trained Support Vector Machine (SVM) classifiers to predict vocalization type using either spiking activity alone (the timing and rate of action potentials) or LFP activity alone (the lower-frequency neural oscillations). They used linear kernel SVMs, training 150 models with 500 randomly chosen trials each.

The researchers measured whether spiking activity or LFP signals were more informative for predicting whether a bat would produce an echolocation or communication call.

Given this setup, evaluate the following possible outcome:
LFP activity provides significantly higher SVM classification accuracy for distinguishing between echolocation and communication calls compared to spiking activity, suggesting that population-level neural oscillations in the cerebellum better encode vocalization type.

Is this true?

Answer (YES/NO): NO